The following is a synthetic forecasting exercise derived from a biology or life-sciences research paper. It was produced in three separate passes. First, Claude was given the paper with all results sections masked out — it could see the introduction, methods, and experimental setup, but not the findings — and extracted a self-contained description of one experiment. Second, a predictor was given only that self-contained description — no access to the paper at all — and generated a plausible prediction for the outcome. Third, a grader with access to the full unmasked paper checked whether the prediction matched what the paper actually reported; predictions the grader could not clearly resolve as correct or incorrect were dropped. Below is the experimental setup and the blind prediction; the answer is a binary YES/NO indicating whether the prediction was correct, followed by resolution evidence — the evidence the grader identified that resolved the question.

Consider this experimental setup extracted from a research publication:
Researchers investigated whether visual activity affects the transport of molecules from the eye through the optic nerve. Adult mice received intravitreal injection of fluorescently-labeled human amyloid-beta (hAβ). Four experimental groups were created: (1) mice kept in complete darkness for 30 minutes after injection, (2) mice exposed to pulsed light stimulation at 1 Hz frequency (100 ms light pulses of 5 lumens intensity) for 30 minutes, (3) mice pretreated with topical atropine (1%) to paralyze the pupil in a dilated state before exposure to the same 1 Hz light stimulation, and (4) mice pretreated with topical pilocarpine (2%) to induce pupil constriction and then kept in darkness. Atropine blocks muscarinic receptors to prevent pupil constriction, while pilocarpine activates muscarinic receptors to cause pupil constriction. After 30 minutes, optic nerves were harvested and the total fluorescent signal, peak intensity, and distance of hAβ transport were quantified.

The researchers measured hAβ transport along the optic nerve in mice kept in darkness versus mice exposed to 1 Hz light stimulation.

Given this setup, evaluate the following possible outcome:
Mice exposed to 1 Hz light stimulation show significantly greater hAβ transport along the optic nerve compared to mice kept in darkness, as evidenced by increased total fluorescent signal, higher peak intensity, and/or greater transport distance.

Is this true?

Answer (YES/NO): YES